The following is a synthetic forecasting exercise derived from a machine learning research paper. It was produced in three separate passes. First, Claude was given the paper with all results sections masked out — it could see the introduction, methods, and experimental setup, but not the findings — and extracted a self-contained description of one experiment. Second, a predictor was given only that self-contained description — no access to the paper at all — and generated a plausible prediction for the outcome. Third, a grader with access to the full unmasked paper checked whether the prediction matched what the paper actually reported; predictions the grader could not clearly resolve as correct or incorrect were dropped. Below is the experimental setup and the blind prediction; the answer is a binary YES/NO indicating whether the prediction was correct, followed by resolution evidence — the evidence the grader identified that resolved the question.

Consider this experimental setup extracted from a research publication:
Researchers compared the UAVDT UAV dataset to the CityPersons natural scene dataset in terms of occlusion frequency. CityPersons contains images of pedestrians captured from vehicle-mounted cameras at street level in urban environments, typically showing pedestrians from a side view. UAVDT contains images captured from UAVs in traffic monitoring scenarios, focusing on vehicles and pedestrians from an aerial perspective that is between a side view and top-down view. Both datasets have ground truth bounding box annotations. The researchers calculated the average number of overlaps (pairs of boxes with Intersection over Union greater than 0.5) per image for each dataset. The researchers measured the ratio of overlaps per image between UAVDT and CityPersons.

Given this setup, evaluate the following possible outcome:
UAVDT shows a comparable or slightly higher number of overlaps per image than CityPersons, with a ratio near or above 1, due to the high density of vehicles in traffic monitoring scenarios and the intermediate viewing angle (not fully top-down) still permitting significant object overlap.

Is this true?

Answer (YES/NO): NO